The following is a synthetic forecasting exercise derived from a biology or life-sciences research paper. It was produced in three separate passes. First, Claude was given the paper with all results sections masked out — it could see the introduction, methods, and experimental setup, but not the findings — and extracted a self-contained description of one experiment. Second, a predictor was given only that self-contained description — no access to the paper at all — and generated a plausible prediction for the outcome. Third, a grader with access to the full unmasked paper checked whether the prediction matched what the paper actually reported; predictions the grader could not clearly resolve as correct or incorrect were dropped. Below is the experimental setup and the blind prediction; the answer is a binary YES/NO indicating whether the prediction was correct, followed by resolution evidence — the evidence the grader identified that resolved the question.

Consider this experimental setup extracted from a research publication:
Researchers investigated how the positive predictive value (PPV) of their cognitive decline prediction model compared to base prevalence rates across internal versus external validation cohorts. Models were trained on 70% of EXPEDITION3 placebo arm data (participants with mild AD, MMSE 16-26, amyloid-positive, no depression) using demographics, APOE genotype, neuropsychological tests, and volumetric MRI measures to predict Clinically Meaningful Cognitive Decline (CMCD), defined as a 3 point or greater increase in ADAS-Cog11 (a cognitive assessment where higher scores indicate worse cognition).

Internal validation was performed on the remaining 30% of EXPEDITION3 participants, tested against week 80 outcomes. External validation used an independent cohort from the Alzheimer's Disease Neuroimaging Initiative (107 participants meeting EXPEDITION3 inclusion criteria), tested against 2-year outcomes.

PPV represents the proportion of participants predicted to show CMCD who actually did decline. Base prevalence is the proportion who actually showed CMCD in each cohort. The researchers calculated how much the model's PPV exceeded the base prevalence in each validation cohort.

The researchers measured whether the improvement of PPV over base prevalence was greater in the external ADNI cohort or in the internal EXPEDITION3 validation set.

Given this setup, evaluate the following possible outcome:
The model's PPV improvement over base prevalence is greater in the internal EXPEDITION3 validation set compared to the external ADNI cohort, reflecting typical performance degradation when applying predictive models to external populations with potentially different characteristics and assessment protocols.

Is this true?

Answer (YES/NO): NO